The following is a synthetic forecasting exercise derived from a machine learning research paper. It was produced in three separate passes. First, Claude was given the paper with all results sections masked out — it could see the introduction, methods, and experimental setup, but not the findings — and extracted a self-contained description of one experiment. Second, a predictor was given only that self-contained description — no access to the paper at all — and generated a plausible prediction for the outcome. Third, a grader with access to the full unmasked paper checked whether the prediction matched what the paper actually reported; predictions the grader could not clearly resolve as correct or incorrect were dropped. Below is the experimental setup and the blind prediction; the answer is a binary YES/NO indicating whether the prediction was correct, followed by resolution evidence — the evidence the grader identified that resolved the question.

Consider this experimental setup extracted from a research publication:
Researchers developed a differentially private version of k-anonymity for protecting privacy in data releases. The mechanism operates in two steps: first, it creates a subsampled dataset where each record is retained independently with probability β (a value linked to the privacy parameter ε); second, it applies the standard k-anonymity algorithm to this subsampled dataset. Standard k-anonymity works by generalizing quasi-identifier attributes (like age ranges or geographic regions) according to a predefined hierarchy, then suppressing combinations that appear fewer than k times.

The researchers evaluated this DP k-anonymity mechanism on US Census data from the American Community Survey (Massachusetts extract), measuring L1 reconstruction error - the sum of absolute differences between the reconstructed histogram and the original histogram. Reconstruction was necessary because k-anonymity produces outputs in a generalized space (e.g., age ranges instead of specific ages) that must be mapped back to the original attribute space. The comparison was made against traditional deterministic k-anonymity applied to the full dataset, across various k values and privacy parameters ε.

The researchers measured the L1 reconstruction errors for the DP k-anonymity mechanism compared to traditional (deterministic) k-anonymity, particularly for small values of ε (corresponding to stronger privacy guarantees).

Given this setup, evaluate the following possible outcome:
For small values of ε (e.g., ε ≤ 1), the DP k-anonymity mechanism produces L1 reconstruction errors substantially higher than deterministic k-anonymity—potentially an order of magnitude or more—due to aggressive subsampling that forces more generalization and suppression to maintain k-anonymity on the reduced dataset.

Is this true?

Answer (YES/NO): NO